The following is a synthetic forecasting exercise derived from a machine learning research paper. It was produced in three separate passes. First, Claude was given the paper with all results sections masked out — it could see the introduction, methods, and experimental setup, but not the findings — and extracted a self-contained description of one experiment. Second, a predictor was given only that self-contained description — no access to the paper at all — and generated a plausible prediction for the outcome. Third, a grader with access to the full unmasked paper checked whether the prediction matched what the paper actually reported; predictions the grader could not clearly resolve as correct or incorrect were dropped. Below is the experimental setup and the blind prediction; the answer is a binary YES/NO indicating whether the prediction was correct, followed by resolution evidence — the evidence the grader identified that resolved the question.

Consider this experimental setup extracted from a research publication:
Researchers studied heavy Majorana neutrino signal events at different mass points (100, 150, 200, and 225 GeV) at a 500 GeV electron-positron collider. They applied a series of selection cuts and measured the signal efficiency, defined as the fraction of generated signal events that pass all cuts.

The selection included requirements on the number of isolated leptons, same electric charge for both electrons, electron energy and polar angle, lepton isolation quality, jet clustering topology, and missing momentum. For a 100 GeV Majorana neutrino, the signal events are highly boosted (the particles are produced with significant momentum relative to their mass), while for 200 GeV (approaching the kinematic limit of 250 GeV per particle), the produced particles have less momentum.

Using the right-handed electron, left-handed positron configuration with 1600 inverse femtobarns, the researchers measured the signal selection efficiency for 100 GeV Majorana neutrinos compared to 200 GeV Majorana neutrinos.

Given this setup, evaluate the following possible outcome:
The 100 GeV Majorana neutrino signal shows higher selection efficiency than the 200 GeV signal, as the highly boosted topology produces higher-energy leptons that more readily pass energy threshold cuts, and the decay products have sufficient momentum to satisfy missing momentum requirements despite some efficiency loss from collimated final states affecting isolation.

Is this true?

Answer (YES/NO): NO